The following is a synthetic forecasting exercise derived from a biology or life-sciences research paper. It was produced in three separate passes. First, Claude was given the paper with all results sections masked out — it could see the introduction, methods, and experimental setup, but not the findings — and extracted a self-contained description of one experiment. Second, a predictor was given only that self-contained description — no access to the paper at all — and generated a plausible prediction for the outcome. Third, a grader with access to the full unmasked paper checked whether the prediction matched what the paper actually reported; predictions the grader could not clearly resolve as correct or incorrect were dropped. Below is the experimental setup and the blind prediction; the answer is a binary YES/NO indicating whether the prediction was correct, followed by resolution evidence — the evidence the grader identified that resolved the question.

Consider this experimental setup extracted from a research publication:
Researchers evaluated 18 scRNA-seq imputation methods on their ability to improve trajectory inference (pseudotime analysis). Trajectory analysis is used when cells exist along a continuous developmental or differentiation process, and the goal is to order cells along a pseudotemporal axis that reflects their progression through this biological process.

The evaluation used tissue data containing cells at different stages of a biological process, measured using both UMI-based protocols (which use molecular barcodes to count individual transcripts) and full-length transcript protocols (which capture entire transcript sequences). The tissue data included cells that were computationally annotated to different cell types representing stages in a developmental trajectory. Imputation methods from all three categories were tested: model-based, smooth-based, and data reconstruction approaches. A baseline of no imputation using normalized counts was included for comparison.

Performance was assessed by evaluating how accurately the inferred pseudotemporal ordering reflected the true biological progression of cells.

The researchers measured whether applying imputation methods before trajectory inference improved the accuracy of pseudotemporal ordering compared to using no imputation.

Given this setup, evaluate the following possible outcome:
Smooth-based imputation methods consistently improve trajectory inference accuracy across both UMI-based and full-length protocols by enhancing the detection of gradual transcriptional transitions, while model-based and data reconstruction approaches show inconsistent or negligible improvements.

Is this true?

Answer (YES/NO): NO